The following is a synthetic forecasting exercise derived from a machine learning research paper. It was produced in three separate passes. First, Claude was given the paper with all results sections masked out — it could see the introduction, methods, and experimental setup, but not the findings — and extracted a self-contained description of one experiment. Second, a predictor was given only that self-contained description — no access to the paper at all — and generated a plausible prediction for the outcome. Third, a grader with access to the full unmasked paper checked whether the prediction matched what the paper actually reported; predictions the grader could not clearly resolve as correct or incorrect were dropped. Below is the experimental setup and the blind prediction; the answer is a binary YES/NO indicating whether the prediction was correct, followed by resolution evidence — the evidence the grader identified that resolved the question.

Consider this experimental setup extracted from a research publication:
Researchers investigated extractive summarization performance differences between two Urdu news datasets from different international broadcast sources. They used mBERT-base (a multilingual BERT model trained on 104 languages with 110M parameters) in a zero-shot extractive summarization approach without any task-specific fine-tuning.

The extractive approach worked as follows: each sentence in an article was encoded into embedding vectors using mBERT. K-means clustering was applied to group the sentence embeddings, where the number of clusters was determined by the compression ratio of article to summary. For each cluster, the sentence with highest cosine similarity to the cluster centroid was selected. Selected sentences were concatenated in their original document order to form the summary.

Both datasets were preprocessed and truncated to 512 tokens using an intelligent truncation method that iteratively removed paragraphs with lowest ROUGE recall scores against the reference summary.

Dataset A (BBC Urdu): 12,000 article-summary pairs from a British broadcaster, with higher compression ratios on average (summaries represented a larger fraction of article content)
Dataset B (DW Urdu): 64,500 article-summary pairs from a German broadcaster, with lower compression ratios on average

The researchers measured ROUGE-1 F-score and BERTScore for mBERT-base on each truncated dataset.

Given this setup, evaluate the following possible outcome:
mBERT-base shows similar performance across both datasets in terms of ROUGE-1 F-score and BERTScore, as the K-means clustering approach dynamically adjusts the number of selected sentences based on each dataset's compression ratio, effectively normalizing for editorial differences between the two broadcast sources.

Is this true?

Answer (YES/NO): NO